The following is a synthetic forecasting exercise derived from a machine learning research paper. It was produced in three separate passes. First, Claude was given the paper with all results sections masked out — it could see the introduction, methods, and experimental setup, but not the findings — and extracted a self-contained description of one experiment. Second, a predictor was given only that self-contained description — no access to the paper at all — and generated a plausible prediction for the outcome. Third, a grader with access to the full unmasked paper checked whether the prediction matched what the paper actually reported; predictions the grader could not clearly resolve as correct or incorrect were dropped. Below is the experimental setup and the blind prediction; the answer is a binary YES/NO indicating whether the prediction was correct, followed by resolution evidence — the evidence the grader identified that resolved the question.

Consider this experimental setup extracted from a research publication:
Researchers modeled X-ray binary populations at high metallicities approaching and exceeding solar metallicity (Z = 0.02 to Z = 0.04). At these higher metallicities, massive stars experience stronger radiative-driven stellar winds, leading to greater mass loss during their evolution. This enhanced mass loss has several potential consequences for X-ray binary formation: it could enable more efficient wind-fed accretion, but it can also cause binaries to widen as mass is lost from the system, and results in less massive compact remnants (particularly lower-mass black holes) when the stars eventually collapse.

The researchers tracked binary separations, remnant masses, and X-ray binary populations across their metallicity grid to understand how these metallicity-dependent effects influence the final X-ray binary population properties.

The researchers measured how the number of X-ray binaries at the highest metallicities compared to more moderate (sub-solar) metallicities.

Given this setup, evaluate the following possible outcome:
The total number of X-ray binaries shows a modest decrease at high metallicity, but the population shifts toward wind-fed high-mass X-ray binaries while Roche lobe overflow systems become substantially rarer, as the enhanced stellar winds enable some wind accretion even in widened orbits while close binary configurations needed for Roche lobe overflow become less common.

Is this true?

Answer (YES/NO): NO